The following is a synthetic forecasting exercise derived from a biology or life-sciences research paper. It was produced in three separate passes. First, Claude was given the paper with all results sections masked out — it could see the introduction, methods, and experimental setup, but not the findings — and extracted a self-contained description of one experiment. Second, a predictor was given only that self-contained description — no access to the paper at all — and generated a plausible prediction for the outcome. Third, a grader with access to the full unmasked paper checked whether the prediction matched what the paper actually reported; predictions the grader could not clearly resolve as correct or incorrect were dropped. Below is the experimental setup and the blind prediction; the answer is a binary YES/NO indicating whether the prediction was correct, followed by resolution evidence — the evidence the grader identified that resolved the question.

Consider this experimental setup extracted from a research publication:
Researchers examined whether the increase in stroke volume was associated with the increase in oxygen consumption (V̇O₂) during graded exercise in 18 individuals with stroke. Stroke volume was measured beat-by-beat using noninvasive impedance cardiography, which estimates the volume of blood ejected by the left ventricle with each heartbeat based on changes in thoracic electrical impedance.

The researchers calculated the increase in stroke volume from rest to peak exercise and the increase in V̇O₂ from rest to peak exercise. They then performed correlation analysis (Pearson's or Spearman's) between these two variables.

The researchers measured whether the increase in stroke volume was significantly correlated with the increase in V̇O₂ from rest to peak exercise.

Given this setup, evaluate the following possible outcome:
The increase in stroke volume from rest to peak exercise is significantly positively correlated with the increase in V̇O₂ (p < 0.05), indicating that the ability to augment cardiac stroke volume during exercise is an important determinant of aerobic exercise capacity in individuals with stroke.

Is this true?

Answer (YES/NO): NO